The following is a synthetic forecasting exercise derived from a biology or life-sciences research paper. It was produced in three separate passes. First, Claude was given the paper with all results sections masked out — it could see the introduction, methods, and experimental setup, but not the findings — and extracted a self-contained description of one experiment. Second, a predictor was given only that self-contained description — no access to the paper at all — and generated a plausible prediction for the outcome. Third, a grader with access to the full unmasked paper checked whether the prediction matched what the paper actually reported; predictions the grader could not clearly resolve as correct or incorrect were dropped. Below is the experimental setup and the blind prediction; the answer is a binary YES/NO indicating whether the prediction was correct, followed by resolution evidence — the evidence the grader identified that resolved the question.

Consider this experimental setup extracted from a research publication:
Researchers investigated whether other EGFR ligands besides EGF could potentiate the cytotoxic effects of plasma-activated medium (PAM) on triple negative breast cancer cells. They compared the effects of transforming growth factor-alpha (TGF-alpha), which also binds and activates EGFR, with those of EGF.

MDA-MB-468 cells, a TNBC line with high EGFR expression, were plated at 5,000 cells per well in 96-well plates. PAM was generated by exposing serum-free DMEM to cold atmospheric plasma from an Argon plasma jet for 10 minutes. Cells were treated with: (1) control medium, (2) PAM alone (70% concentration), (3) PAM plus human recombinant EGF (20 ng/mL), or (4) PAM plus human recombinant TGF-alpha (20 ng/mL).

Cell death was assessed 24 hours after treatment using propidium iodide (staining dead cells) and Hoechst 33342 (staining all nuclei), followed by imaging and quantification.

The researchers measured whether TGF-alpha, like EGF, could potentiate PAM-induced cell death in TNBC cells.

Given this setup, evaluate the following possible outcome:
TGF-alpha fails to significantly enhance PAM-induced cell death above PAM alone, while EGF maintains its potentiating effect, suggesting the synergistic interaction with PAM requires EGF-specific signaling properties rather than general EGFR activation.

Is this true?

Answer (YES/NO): NO